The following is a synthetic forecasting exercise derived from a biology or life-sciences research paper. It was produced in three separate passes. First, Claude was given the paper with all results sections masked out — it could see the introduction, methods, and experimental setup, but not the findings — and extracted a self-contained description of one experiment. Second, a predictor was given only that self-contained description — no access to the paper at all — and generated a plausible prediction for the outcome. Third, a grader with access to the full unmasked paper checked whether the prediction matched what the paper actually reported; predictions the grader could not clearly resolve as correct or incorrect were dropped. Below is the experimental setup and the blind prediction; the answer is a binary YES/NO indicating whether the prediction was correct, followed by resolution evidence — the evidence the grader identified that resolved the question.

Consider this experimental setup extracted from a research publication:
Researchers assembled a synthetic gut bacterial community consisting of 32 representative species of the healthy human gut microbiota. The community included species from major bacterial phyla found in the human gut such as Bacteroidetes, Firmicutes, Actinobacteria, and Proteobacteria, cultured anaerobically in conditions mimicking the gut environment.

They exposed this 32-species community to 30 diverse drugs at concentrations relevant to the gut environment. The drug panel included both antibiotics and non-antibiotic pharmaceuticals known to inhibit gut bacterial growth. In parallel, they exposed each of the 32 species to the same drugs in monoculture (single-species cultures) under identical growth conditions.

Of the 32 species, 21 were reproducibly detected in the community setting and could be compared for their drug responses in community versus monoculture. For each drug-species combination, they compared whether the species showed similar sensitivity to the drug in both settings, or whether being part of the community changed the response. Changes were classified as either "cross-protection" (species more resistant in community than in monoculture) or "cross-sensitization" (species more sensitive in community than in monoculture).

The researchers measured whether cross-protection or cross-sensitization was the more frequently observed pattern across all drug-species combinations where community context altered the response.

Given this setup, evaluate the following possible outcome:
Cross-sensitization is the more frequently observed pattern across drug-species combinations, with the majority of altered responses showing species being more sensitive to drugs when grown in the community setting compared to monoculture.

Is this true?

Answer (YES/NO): NO